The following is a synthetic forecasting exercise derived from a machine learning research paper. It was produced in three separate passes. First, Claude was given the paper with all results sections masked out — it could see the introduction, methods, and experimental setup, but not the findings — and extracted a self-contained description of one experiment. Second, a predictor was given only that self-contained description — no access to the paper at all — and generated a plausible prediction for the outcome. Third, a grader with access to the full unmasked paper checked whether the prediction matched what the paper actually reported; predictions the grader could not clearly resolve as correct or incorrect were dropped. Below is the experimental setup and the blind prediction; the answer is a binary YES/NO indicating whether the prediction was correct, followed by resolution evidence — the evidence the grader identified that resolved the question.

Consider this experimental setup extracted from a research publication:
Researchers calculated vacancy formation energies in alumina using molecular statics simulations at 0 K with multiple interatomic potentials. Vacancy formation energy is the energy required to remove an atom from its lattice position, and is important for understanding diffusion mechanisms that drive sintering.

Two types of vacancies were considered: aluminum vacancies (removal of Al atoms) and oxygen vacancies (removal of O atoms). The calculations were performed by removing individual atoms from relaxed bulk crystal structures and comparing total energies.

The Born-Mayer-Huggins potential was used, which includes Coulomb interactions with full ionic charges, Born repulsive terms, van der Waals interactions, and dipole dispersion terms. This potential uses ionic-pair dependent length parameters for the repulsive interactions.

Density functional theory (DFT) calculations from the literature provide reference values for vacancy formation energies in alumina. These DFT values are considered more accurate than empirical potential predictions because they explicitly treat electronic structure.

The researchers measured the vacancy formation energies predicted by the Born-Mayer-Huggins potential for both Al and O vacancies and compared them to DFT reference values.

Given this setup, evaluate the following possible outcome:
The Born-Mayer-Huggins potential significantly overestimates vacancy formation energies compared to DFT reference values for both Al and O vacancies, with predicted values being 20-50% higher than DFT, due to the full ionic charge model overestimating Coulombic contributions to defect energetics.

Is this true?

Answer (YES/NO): NO